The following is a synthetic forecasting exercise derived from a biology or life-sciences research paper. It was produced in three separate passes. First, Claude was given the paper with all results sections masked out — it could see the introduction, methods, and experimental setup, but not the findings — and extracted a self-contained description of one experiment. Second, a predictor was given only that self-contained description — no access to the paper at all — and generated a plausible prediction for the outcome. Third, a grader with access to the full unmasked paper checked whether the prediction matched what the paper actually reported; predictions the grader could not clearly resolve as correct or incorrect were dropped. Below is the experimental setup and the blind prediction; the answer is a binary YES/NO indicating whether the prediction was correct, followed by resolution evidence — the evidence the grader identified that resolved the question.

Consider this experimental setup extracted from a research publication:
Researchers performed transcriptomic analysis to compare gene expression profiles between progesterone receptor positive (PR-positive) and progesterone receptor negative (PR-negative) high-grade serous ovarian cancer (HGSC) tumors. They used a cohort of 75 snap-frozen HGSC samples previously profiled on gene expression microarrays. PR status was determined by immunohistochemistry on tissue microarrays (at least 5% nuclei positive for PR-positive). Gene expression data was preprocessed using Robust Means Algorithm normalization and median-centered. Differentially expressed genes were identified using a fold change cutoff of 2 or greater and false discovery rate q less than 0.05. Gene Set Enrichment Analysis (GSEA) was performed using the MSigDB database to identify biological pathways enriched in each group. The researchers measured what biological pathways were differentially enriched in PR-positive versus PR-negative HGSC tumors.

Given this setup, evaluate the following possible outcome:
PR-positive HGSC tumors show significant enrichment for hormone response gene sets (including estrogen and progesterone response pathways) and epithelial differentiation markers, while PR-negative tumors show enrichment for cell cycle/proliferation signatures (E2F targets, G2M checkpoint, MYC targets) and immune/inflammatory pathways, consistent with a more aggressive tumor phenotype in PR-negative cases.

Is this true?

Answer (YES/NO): NO